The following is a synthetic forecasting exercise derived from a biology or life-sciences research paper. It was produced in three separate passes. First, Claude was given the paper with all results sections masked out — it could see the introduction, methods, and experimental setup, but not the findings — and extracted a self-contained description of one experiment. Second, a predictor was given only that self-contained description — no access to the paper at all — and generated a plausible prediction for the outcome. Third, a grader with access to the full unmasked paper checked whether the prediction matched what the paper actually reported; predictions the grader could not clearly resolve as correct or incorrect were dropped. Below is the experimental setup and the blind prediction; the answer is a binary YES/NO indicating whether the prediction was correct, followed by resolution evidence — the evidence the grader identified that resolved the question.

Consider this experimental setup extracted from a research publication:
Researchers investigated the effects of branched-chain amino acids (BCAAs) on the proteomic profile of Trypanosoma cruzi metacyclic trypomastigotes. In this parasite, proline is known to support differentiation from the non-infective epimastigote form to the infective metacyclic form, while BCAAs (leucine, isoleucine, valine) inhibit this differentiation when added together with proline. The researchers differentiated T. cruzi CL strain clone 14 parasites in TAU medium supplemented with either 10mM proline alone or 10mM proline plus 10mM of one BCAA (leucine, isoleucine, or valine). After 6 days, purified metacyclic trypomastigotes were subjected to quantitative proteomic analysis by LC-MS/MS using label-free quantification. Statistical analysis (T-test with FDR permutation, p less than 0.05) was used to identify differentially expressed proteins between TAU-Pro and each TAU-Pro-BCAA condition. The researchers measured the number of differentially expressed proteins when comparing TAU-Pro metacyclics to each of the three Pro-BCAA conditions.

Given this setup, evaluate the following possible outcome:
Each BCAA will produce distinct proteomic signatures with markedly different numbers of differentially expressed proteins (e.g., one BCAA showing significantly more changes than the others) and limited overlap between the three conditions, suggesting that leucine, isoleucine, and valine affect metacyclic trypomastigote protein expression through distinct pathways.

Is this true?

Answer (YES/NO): YES